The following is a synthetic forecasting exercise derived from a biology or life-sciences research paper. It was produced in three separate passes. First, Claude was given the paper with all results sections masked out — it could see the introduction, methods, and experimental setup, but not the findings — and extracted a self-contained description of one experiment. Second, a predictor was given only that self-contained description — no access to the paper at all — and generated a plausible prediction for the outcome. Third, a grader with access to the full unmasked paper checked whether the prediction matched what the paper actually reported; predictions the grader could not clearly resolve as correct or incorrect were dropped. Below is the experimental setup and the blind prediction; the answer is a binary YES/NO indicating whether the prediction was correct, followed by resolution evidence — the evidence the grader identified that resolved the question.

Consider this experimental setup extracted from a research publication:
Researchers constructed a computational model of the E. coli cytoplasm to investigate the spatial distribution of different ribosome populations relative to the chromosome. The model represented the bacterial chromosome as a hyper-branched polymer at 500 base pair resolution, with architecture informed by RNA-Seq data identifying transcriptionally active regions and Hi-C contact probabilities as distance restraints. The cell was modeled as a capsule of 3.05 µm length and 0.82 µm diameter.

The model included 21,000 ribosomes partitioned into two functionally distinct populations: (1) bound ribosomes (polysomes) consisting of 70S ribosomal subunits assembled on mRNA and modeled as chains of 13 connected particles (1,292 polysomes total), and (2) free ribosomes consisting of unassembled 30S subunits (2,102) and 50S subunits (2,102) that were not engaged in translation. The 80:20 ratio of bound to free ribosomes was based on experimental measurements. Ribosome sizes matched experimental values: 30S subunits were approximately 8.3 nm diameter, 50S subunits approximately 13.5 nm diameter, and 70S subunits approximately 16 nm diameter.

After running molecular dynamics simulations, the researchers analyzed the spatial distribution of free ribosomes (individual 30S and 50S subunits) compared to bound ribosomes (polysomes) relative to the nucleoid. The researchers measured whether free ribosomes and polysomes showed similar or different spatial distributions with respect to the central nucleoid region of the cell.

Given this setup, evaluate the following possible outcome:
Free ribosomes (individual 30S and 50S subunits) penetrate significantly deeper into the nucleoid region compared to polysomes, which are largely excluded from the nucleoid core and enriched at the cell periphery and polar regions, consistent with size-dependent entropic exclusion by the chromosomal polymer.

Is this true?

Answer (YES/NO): YES